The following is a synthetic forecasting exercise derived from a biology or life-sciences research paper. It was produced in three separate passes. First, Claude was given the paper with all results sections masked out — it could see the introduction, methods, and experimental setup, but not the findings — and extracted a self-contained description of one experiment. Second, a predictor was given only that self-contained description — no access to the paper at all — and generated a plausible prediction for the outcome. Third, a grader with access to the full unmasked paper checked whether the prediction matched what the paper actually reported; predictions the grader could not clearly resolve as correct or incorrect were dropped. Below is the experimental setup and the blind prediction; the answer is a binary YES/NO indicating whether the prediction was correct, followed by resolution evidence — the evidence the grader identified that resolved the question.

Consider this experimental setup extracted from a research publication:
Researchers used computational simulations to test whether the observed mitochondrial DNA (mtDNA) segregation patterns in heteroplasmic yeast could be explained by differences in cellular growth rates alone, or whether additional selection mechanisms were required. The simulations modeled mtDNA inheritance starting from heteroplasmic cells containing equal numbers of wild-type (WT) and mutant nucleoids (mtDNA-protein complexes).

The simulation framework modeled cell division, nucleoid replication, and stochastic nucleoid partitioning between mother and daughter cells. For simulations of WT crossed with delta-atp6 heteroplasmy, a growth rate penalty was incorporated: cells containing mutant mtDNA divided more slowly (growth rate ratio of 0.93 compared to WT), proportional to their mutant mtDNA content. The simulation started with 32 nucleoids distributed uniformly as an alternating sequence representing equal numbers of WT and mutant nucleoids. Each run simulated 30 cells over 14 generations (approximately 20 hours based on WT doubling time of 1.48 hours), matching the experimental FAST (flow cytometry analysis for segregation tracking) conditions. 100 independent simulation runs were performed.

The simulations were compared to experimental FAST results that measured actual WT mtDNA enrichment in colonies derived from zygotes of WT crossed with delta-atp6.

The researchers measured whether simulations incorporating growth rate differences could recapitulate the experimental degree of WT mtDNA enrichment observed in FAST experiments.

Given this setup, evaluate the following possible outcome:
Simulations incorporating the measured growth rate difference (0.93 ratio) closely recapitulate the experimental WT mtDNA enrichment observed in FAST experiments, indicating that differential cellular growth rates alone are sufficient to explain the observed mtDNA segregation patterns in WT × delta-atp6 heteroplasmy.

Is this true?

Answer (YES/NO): NO